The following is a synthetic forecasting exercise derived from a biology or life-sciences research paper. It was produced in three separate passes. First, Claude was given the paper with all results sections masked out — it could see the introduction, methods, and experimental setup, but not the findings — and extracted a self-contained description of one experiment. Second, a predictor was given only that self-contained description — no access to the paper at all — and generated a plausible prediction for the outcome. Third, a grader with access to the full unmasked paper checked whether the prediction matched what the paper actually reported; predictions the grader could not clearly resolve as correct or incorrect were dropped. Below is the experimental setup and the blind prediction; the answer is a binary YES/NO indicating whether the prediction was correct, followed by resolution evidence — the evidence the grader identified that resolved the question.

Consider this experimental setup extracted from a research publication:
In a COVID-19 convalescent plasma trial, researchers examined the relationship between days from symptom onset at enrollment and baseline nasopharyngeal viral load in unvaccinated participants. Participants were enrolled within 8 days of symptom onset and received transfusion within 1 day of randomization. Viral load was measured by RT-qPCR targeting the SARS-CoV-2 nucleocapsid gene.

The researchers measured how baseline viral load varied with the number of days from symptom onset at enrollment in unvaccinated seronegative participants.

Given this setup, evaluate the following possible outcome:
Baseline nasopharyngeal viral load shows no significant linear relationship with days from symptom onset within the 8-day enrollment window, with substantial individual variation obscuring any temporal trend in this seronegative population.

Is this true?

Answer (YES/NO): NO